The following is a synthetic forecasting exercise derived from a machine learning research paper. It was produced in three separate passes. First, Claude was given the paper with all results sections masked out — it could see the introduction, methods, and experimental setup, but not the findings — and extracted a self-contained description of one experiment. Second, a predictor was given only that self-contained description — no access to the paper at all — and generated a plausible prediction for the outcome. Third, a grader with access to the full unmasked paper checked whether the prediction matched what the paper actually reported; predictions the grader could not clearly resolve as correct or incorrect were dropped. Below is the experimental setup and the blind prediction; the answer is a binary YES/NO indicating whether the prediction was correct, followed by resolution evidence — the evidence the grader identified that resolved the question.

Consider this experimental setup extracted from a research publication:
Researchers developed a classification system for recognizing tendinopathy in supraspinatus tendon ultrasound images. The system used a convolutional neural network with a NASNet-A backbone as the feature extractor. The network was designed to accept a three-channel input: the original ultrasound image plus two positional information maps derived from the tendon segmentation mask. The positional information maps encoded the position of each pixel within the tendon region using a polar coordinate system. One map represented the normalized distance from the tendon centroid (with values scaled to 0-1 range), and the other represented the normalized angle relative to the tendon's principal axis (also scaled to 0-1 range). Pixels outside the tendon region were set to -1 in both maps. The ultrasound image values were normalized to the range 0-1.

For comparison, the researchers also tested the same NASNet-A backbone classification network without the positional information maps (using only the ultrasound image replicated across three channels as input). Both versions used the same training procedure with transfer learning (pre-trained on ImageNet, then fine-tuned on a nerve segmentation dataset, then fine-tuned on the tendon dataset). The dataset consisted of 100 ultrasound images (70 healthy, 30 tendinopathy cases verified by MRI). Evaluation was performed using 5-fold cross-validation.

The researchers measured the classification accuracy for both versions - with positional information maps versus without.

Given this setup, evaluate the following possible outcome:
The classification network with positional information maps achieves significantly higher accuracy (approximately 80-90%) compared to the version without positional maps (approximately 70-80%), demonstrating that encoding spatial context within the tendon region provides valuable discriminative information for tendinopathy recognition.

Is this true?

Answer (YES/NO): YES